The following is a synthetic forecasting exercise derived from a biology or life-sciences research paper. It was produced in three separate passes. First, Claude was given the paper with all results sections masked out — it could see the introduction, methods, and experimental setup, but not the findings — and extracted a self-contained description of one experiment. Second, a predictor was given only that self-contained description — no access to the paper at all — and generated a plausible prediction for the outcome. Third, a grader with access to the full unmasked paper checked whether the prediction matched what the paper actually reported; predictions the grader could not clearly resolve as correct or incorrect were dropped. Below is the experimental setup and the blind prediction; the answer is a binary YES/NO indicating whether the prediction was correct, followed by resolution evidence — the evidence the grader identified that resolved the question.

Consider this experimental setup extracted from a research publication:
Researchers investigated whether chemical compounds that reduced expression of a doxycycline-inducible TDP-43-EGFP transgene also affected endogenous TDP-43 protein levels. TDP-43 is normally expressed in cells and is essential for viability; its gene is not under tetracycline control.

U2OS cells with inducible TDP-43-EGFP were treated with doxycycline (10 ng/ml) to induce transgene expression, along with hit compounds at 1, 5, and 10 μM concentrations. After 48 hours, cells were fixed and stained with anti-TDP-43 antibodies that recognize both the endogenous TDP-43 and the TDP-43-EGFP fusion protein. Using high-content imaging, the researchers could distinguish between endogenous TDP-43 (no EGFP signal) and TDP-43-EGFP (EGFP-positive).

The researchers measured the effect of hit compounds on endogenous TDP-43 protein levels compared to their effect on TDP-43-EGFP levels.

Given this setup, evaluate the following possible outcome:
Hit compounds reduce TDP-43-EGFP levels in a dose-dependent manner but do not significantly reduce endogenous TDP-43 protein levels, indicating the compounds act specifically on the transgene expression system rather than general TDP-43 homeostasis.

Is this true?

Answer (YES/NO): YES